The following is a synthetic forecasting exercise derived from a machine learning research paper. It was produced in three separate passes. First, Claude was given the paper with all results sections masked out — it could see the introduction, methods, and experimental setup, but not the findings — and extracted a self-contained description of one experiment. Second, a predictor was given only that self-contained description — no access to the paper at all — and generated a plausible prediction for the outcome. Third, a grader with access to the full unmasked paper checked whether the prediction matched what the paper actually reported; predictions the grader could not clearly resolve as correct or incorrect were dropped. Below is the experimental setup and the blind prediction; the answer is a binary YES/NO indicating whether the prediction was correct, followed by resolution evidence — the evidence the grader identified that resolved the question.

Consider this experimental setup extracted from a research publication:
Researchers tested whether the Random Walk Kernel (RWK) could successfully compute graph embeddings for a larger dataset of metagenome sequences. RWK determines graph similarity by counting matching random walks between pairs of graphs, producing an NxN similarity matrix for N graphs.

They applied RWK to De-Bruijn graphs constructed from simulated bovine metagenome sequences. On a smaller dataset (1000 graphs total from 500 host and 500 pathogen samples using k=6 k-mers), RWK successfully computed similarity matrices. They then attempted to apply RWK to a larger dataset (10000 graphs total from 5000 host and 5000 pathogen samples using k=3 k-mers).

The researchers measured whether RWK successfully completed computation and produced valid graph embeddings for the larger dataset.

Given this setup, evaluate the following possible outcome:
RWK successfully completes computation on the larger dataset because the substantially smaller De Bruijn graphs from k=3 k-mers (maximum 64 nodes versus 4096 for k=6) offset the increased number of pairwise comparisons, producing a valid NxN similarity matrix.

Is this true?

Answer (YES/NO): NO